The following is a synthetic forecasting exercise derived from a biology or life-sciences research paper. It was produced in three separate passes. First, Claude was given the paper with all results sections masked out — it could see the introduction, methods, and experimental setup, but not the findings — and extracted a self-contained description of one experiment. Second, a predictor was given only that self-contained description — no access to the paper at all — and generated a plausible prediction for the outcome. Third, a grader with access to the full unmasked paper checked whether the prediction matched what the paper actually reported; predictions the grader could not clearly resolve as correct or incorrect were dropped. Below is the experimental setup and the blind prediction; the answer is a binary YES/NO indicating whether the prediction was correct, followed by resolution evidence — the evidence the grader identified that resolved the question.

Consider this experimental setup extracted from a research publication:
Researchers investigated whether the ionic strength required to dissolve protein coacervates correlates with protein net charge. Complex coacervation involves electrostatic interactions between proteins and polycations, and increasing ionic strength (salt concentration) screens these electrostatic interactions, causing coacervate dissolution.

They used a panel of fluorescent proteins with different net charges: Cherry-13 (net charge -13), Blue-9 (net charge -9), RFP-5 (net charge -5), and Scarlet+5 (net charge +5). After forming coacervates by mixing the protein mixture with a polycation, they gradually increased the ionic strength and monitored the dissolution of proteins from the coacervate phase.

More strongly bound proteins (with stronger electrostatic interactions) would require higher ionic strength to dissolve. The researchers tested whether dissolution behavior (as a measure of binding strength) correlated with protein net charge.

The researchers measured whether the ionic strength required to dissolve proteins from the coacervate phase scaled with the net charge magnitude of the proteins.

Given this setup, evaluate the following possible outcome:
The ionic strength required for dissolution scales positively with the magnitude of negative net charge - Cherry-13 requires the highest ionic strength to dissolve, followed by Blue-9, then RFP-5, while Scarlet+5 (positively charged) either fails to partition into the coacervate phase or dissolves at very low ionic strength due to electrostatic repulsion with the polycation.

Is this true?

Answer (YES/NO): YES